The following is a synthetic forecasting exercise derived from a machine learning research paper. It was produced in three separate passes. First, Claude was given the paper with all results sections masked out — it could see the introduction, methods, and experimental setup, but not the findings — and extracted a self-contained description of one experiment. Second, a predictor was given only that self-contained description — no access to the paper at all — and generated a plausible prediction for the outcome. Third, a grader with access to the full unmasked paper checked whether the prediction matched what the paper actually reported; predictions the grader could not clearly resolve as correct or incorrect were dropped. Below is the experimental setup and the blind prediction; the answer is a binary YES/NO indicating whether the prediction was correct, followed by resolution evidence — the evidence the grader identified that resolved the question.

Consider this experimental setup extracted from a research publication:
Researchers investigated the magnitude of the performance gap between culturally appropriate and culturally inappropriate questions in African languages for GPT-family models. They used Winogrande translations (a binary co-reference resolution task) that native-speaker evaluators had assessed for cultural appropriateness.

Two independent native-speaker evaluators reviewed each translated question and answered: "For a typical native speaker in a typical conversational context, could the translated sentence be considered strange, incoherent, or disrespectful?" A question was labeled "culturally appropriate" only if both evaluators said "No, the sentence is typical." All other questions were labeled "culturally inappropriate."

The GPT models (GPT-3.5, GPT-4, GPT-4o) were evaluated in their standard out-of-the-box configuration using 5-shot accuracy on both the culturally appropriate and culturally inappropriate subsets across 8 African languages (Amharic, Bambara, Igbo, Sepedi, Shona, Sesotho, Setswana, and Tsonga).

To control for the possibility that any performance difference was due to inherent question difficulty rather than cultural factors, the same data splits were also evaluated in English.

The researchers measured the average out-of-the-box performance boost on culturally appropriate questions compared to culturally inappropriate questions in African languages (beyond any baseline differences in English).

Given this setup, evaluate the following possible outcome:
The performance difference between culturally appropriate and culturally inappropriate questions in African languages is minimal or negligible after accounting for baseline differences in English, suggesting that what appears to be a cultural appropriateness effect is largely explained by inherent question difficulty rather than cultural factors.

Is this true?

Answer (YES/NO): NO